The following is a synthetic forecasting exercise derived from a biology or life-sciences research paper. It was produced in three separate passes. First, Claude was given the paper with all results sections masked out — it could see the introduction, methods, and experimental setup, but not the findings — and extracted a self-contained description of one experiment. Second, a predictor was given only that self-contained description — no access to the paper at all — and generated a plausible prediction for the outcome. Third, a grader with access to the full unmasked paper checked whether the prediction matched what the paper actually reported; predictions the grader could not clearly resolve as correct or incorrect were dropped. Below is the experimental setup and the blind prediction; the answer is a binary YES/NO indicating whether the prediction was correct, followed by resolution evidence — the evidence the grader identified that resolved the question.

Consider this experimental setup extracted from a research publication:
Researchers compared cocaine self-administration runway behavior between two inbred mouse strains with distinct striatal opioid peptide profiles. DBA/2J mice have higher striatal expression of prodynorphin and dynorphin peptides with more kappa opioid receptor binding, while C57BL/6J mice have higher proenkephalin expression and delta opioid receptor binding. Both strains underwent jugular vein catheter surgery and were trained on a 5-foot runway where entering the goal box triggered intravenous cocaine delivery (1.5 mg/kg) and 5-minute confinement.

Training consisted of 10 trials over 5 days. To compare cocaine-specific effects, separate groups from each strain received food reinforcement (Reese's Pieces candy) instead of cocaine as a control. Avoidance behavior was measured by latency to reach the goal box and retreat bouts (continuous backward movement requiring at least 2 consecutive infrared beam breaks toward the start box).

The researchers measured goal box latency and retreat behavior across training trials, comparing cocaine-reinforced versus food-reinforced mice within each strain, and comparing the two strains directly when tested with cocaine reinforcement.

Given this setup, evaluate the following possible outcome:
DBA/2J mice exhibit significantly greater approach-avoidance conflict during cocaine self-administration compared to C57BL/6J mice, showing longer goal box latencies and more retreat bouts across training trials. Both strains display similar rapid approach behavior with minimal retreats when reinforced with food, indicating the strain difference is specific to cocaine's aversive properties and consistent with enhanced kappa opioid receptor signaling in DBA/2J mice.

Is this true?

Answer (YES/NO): NO